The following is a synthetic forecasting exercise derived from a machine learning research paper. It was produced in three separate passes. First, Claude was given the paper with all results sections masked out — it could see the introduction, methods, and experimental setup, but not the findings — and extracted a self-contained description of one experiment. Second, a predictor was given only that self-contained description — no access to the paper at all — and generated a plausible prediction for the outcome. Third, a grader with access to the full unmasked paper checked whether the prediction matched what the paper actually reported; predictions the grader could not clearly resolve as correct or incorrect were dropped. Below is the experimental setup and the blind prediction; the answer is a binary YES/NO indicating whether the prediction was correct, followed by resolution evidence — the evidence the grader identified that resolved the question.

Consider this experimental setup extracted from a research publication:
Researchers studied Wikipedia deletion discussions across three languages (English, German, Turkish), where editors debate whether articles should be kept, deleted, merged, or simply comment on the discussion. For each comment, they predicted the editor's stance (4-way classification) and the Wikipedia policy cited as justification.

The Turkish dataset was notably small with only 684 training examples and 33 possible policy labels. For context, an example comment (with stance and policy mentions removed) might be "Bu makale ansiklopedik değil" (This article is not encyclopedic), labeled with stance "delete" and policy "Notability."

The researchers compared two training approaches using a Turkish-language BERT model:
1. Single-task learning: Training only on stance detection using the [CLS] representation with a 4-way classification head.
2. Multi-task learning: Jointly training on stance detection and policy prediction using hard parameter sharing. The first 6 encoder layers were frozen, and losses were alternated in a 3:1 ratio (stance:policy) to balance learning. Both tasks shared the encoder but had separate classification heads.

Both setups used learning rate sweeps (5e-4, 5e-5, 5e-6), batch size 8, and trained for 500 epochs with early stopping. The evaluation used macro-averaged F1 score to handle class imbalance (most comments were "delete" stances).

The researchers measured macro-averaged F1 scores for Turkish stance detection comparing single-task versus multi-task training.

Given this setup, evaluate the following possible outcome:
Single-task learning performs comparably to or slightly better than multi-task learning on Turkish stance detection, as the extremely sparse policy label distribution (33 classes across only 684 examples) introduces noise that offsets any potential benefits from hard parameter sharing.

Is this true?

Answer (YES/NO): NO